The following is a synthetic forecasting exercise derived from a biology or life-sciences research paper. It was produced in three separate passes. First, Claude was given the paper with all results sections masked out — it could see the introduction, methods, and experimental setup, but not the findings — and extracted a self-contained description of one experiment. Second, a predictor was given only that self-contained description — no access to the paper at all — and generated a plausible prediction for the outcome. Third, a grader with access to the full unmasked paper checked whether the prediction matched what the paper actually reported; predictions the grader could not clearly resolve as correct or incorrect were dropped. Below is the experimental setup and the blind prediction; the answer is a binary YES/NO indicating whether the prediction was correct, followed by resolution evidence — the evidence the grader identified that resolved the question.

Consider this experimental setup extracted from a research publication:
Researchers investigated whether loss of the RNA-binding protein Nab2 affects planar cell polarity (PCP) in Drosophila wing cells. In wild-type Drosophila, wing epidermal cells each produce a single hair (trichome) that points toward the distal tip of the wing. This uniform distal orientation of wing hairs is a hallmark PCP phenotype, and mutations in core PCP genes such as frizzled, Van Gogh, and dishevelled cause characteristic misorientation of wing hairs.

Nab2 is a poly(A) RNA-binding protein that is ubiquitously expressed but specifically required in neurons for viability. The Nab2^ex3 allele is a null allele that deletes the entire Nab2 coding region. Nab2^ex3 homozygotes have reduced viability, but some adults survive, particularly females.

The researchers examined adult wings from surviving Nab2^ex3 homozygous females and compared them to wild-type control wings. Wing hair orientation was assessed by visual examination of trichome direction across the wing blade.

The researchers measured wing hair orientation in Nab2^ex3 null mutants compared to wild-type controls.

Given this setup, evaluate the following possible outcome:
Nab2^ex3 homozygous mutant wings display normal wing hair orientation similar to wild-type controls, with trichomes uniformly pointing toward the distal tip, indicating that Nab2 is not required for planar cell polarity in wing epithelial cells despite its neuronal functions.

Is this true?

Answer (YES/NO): NO